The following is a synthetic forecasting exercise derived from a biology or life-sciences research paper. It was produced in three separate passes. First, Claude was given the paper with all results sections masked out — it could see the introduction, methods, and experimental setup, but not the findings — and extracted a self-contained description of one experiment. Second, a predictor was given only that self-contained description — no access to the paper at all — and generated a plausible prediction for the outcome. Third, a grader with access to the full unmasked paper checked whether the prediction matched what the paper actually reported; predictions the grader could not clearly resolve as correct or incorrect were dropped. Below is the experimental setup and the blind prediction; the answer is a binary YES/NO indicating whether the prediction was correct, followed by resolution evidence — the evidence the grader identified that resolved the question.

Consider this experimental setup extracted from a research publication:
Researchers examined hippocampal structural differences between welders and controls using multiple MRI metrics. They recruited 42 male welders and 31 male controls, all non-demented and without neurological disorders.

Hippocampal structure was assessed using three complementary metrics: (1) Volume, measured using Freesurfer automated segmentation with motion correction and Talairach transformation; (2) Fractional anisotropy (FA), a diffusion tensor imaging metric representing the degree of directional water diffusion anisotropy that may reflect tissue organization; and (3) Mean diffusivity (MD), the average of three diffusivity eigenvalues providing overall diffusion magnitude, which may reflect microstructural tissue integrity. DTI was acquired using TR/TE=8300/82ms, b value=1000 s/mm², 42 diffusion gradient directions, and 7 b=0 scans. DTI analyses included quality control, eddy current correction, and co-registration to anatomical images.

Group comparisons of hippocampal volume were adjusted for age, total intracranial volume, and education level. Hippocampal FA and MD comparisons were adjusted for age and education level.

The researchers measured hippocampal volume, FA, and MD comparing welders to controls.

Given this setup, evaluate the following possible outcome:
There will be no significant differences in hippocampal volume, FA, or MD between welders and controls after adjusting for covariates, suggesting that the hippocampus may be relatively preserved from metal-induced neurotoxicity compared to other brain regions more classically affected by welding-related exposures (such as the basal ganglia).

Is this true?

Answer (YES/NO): NO